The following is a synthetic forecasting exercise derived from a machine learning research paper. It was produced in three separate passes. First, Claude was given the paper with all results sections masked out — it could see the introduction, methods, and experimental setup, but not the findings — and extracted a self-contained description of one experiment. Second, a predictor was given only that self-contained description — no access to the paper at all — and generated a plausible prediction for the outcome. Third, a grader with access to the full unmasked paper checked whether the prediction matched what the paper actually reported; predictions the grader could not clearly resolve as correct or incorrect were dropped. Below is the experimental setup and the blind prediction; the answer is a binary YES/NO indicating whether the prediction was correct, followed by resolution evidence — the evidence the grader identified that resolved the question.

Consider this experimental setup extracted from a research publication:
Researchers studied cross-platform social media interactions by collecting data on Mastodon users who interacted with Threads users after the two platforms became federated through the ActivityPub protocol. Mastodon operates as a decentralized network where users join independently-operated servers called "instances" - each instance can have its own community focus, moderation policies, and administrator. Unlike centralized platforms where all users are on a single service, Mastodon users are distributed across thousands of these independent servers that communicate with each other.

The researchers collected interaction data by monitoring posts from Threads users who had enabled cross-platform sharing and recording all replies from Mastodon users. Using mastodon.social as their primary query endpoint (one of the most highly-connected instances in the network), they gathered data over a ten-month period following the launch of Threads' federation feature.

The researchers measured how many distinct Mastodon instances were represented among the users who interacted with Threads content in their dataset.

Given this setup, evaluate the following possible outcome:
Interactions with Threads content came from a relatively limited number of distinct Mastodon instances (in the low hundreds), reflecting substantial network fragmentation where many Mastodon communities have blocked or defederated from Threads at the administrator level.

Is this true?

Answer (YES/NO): NO